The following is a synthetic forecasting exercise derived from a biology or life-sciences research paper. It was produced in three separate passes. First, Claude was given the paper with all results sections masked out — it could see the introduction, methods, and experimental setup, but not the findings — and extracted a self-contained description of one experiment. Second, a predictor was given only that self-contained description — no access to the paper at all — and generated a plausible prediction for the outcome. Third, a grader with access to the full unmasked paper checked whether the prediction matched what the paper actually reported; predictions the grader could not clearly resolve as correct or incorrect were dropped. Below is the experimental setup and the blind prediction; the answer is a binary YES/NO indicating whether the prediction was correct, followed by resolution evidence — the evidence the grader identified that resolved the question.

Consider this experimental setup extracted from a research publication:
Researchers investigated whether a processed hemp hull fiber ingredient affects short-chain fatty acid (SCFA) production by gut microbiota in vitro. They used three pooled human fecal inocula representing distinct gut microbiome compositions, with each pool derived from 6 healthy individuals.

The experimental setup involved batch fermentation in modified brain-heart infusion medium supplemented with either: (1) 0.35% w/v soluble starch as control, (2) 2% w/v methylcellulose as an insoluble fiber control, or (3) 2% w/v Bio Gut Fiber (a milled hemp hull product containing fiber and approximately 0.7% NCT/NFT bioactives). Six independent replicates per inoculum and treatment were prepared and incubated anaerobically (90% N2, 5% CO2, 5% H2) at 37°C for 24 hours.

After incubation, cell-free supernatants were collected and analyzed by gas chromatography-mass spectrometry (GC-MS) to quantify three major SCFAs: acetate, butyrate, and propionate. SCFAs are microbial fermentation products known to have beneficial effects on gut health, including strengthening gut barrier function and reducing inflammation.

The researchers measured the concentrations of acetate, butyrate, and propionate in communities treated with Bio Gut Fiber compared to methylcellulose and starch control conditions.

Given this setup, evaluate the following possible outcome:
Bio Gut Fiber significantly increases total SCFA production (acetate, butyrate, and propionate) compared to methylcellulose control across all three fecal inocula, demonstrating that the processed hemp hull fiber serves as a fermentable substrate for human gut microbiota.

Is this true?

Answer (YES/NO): NO